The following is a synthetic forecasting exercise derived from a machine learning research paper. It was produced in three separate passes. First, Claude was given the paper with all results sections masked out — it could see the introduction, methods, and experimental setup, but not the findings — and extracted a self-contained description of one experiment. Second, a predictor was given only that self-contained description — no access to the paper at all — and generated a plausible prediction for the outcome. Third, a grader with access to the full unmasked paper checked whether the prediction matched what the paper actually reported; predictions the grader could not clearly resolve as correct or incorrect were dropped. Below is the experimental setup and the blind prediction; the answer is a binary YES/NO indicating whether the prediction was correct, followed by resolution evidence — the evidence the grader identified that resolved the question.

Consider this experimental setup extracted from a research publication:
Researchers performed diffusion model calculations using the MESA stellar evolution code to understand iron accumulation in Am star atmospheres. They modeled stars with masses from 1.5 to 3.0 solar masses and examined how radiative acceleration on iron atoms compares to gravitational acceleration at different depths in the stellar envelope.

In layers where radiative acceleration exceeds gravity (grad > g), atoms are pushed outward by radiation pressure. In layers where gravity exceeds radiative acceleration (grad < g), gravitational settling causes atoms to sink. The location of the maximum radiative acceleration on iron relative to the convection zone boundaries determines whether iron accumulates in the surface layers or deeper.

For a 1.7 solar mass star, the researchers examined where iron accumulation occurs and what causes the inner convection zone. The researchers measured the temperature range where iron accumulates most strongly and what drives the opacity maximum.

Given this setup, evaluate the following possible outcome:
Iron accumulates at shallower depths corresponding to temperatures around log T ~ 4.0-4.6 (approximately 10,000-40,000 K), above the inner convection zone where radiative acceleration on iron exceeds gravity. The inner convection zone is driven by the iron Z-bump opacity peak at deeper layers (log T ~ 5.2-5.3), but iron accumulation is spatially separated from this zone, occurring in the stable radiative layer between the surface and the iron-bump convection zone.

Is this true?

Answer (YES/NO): NO